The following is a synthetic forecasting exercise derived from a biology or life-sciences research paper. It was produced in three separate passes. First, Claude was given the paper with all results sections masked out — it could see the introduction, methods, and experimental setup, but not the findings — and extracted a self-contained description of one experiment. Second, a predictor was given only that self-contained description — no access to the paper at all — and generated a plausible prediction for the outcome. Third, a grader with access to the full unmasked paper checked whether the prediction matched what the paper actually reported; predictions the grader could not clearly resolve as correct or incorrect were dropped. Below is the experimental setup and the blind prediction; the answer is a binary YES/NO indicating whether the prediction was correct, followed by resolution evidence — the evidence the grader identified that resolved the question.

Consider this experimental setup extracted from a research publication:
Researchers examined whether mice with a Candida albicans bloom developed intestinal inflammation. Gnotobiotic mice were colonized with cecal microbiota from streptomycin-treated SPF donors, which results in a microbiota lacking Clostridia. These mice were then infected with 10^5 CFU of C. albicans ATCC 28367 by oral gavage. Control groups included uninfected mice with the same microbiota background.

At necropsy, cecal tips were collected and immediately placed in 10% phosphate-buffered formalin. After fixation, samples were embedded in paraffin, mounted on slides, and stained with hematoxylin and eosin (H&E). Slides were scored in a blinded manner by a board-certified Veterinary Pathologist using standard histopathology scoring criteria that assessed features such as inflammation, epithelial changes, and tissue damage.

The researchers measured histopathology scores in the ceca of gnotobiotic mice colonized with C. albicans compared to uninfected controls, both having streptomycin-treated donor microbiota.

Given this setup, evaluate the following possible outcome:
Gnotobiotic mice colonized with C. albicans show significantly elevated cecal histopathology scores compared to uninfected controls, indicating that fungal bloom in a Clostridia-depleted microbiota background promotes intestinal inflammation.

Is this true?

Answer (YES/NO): NO